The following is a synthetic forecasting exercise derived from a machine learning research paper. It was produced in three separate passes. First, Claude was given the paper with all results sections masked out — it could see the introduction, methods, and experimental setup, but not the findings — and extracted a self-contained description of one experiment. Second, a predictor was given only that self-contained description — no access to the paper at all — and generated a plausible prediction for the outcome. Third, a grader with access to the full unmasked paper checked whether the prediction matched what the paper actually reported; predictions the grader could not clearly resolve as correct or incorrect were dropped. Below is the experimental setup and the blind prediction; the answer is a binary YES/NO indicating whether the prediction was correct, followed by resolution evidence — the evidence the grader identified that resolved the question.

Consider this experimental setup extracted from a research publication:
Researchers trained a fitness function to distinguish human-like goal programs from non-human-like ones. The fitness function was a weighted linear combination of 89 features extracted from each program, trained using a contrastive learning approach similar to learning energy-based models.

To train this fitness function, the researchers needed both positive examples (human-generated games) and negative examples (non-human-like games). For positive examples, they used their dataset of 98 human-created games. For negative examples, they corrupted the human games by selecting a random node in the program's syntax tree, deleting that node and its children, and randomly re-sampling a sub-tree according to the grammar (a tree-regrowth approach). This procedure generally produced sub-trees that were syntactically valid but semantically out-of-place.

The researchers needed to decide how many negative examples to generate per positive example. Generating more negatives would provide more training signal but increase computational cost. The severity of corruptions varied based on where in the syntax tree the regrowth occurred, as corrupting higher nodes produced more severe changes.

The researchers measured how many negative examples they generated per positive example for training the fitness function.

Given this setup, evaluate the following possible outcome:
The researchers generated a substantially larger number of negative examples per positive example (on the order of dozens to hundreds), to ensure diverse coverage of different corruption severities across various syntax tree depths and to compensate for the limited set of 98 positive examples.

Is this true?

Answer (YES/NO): NO